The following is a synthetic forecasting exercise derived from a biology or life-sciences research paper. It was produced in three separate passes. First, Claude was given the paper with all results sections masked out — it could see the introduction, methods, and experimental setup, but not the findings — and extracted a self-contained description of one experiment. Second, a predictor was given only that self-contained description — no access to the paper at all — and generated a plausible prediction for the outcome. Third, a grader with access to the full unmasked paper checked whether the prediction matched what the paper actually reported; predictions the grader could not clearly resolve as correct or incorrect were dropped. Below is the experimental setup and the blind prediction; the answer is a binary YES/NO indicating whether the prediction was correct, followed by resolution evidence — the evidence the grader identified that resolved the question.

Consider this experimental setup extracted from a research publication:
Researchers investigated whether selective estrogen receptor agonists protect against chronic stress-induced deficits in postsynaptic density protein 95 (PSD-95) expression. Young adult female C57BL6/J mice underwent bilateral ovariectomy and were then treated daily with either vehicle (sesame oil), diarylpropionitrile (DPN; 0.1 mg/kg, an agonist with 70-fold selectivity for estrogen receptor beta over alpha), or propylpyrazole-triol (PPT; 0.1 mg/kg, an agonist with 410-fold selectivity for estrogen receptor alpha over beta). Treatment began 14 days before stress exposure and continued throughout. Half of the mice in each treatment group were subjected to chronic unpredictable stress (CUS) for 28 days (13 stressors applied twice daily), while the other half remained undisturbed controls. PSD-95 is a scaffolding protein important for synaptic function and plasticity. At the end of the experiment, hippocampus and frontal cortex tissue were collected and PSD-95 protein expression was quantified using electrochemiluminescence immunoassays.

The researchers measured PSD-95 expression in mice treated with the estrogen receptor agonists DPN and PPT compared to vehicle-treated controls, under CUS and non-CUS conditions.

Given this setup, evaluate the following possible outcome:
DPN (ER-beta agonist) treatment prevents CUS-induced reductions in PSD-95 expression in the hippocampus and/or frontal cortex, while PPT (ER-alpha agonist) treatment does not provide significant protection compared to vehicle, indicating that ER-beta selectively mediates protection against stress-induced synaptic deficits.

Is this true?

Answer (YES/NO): NO